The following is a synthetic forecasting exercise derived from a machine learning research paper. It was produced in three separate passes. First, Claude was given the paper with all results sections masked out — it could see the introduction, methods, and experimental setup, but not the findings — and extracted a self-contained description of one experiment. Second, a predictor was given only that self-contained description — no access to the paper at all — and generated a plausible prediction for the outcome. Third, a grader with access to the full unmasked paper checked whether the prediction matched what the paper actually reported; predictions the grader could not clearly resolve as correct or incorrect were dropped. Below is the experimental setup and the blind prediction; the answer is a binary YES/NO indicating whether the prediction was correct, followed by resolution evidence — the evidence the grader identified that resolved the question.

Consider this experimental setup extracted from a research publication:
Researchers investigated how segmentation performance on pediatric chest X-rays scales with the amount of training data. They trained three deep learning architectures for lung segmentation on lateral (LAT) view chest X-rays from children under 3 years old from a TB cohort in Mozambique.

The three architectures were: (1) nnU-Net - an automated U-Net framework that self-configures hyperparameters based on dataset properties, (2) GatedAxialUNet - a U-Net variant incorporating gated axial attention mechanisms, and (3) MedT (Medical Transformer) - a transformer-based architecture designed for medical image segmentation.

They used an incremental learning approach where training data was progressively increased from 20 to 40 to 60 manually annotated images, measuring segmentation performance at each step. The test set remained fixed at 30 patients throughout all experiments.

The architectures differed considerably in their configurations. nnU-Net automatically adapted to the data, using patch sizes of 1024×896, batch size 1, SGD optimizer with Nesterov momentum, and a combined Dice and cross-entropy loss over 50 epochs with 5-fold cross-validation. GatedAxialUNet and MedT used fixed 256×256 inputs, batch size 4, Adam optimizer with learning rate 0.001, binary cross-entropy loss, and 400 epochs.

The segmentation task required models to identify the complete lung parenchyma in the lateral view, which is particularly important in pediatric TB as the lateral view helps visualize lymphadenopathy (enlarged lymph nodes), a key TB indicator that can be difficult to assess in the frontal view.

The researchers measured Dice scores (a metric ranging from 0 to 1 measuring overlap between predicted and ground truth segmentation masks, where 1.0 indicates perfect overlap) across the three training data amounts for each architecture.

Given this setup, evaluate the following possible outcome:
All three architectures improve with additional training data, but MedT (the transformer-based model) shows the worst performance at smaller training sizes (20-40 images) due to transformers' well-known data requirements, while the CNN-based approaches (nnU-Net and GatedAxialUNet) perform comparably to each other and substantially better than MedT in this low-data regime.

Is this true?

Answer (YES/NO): NO